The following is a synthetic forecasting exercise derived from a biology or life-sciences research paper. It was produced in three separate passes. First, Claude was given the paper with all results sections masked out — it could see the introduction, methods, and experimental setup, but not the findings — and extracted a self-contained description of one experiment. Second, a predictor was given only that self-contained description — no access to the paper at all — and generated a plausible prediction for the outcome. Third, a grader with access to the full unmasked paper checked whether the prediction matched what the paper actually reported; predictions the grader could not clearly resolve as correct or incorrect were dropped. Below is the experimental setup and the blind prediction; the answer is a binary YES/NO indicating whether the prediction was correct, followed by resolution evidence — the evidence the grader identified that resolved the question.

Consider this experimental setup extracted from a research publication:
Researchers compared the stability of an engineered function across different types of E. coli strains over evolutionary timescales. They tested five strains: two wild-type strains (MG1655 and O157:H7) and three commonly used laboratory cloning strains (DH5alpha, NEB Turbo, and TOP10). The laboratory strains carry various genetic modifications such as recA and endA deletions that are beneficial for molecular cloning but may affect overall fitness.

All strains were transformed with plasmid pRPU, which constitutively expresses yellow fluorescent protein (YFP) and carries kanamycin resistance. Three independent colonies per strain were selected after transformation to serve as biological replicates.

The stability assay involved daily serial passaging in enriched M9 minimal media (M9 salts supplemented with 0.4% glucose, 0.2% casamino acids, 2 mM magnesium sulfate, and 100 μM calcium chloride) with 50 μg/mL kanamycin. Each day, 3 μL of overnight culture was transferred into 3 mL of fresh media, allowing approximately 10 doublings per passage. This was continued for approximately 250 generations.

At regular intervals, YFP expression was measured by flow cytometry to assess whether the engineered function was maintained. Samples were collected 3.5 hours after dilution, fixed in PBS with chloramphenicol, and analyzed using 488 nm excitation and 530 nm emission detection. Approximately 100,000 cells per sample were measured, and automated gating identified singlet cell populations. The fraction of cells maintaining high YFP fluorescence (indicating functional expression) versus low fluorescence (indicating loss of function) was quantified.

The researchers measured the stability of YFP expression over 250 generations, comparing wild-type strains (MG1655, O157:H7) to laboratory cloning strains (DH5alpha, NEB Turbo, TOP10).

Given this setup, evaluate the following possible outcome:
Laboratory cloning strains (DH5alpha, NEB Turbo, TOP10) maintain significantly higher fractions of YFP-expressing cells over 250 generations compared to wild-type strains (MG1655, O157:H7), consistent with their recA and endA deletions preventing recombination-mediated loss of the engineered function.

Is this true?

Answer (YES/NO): NO